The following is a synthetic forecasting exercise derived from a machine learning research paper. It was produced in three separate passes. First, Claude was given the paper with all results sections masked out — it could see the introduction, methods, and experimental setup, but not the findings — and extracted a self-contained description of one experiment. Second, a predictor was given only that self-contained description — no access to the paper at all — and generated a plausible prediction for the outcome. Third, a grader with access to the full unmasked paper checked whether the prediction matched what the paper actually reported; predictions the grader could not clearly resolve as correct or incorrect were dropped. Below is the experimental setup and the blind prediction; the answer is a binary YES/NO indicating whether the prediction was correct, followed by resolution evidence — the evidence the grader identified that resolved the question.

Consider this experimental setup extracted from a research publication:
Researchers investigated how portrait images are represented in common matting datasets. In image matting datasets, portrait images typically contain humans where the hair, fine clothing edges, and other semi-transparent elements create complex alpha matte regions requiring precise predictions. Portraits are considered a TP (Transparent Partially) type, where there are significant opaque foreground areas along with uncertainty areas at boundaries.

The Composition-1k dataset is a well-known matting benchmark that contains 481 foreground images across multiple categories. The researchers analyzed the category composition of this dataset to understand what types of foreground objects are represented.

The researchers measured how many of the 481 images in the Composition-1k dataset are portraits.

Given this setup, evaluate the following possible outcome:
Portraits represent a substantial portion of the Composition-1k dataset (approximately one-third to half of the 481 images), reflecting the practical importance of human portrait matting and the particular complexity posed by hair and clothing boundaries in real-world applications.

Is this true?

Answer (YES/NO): YES